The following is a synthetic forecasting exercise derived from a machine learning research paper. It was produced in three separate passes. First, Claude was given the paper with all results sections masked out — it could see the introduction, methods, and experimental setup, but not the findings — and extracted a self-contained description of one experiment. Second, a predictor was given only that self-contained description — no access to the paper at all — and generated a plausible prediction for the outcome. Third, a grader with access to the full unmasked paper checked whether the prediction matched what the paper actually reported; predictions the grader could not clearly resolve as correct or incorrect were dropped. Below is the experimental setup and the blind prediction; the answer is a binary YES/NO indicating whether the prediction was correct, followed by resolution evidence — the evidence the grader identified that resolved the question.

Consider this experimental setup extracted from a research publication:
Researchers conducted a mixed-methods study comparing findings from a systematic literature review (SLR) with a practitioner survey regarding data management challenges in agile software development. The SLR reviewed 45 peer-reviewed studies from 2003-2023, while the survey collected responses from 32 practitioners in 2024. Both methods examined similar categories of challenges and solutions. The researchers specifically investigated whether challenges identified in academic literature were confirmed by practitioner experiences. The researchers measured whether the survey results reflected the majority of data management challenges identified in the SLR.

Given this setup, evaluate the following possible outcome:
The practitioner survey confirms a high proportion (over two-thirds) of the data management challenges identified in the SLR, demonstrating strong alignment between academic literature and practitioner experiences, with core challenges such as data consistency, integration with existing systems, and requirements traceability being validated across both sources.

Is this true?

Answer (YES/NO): NO